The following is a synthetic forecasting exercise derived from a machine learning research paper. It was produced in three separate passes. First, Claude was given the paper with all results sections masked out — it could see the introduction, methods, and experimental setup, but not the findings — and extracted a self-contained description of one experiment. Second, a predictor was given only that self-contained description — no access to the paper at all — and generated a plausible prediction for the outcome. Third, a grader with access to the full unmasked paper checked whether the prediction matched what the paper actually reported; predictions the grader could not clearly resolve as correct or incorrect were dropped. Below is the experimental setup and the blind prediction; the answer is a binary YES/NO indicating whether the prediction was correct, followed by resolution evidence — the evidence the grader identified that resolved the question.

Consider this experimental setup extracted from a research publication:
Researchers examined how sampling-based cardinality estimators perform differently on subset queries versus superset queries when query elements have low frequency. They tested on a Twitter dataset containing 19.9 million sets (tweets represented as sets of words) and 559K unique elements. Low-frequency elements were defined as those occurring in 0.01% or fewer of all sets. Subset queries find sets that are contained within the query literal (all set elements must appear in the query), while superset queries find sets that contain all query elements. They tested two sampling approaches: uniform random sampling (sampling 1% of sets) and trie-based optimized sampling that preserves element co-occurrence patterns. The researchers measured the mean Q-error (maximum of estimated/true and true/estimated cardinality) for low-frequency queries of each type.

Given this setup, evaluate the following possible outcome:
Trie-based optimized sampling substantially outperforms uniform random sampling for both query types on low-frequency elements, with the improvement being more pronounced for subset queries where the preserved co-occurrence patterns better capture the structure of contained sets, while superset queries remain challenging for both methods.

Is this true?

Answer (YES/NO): NO